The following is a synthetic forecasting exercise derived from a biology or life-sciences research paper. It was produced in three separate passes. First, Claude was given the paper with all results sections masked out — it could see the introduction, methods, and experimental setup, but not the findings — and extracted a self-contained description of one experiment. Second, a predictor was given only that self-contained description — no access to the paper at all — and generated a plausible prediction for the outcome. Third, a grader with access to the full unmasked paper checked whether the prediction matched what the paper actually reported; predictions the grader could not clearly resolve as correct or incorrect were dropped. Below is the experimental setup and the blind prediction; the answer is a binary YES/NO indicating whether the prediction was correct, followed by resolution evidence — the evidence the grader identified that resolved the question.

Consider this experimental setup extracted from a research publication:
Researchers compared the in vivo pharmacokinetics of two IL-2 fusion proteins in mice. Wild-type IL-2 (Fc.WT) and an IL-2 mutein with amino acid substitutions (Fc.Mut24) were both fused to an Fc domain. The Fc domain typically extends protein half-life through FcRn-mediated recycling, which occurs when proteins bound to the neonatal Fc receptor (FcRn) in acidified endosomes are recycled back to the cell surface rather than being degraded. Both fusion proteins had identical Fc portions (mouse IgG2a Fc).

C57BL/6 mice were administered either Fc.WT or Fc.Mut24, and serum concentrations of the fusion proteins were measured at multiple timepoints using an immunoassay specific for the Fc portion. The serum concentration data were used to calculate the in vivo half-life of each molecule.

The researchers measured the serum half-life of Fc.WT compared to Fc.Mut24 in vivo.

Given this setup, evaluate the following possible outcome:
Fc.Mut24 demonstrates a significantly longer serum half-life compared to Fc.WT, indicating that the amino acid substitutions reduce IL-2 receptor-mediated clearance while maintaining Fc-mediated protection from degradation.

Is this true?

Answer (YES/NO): YES